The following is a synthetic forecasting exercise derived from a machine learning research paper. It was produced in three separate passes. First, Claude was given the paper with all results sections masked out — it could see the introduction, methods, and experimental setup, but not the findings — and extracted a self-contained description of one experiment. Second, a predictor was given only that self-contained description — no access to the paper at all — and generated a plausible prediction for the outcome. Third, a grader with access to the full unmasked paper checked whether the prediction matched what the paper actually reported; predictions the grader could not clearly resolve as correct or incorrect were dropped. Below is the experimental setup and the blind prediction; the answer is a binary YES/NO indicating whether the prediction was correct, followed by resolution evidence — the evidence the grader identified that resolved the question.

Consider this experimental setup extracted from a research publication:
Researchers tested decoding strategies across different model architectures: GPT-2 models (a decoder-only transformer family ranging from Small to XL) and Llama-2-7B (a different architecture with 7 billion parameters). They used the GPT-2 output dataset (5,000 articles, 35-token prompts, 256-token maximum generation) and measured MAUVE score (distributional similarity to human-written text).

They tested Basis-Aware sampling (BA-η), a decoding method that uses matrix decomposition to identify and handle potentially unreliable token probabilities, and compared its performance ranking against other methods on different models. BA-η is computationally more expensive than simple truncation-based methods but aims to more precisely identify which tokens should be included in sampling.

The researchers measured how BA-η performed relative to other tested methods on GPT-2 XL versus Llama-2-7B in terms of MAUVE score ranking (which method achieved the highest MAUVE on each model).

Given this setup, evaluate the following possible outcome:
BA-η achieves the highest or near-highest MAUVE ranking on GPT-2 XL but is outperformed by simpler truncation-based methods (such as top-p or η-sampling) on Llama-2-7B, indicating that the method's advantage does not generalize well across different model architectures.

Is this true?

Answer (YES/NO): NO